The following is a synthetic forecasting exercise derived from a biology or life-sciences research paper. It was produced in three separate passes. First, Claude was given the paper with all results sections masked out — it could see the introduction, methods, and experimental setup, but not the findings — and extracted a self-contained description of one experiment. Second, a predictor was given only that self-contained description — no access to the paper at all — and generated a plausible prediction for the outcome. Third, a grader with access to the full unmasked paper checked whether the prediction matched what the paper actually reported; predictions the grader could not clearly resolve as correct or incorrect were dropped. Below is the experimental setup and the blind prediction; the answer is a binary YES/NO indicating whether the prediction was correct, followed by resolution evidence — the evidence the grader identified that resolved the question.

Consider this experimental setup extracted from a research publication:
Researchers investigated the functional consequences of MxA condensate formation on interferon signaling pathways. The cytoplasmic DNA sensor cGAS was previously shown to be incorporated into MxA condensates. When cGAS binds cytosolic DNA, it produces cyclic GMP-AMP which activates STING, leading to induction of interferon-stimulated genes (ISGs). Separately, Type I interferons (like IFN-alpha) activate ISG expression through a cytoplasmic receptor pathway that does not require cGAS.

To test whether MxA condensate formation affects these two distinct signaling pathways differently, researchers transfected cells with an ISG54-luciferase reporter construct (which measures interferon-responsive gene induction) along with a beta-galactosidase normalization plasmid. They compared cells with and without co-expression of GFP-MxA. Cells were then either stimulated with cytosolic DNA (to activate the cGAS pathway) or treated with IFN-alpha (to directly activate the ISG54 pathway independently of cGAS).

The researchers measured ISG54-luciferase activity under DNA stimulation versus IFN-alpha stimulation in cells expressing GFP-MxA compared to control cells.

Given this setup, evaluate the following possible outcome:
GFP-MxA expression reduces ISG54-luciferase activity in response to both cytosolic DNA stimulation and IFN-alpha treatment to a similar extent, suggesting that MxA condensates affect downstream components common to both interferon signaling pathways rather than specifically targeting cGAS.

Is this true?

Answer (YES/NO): NO